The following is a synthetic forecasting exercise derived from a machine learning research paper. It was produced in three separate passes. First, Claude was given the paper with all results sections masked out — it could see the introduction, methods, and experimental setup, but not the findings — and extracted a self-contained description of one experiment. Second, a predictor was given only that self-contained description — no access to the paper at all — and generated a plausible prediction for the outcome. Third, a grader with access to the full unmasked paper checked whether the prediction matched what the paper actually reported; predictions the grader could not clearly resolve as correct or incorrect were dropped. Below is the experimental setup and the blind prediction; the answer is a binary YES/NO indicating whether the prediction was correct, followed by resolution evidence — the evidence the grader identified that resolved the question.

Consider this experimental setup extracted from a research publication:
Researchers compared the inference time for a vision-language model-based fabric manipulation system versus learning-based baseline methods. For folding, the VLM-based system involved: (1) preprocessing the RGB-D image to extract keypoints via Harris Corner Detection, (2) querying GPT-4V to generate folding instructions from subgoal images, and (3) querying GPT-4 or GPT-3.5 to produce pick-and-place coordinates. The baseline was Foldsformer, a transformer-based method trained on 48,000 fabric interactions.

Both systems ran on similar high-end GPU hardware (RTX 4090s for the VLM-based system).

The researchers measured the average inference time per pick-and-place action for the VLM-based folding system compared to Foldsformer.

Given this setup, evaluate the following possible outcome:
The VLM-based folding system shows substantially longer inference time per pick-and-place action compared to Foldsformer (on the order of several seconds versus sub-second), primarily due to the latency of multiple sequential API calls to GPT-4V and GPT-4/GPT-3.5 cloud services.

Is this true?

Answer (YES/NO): YES